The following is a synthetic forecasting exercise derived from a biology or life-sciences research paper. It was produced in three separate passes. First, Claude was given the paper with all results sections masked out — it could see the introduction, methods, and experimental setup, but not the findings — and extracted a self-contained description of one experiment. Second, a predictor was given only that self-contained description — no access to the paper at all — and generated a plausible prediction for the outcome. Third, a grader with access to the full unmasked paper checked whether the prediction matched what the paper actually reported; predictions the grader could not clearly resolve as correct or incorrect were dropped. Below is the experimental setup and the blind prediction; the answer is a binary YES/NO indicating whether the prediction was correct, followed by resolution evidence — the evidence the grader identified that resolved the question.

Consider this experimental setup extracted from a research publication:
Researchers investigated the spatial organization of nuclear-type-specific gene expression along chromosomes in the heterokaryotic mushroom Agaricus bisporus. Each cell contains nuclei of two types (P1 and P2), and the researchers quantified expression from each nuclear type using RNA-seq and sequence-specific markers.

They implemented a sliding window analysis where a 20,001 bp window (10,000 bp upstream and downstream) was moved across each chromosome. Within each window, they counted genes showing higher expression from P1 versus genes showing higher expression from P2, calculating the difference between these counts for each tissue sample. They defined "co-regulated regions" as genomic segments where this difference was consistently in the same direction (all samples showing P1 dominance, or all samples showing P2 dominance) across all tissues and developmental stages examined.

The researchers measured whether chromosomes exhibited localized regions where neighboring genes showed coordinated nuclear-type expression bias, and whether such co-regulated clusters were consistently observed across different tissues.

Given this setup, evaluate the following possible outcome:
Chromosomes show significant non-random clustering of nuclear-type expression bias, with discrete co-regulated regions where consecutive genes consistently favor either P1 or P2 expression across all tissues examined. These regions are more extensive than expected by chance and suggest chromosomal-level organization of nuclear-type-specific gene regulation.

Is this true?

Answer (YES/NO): NO